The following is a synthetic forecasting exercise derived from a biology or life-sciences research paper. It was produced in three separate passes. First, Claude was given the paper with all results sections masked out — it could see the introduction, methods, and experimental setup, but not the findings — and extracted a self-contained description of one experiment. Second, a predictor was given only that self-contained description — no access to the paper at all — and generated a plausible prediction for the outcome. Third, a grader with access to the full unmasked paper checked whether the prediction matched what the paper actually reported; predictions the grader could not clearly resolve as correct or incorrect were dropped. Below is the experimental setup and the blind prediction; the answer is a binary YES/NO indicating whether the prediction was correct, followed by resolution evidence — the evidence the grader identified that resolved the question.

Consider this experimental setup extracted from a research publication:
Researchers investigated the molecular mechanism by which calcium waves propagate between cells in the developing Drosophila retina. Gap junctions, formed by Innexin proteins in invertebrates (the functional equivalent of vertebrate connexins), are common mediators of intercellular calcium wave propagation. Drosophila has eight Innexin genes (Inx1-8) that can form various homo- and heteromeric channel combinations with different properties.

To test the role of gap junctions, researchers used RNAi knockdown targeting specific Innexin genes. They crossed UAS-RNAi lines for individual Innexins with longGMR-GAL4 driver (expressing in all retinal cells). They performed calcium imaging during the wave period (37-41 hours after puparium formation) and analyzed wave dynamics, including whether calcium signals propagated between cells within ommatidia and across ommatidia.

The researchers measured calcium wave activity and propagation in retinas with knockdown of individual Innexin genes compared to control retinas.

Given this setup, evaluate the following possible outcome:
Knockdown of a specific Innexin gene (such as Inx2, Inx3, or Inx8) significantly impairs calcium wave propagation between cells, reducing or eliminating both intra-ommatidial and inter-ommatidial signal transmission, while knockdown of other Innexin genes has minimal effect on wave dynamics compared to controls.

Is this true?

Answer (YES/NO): NO